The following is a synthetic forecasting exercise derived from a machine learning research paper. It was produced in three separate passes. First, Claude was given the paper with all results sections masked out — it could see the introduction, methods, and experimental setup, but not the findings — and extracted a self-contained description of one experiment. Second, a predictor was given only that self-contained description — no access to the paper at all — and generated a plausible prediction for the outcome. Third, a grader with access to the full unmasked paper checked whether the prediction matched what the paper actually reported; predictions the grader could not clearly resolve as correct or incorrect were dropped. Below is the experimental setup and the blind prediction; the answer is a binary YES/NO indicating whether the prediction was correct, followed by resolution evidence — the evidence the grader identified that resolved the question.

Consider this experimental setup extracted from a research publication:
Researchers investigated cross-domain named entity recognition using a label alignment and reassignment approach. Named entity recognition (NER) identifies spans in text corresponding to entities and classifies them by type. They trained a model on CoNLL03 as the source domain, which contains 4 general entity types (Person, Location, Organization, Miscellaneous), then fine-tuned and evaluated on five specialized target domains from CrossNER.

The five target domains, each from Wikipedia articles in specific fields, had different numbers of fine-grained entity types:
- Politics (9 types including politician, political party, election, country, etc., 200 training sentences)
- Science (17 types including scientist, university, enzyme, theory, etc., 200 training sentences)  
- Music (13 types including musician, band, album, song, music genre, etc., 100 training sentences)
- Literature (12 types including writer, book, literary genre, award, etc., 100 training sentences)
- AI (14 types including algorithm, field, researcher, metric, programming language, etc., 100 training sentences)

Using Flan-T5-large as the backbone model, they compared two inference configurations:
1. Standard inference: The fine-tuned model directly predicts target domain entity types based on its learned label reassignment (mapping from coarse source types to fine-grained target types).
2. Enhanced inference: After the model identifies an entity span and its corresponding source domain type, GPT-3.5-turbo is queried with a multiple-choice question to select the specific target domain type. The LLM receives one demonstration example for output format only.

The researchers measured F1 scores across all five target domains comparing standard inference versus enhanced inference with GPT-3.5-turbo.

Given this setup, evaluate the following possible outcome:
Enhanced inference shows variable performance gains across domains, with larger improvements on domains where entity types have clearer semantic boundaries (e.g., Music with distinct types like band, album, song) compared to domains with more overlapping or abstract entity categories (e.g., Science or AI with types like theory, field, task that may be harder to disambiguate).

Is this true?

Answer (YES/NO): NO